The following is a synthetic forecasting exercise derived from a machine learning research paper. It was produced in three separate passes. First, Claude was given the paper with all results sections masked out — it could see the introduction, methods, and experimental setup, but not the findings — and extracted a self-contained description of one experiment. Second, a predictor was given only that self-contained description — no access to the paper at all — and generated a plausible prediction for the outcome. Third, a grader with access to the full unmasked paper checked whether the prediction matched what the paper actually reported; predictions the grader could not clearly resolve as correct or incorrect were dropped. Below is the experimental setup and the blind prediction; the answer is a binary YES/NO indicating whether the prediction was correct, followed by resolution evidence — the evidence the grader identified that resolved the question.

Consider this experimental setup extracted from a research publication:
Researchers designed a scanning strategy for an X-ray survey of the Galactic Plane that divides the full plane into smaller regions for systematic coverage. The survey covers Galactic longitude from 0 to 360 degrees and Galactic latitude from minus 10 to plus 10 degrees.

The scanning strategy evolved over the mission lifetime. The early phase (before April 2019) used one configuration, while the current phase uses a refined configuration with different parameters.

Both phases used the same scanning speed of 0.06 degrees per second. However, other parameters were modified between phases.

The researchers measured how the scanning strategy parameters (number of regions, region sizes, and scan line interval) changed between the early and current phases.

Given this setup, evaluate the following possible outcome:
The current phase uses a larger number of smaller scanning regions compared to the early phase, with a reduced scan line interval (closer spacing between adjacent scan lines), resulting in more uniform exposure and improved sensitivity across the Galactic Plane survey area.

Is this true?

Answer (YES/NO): YES